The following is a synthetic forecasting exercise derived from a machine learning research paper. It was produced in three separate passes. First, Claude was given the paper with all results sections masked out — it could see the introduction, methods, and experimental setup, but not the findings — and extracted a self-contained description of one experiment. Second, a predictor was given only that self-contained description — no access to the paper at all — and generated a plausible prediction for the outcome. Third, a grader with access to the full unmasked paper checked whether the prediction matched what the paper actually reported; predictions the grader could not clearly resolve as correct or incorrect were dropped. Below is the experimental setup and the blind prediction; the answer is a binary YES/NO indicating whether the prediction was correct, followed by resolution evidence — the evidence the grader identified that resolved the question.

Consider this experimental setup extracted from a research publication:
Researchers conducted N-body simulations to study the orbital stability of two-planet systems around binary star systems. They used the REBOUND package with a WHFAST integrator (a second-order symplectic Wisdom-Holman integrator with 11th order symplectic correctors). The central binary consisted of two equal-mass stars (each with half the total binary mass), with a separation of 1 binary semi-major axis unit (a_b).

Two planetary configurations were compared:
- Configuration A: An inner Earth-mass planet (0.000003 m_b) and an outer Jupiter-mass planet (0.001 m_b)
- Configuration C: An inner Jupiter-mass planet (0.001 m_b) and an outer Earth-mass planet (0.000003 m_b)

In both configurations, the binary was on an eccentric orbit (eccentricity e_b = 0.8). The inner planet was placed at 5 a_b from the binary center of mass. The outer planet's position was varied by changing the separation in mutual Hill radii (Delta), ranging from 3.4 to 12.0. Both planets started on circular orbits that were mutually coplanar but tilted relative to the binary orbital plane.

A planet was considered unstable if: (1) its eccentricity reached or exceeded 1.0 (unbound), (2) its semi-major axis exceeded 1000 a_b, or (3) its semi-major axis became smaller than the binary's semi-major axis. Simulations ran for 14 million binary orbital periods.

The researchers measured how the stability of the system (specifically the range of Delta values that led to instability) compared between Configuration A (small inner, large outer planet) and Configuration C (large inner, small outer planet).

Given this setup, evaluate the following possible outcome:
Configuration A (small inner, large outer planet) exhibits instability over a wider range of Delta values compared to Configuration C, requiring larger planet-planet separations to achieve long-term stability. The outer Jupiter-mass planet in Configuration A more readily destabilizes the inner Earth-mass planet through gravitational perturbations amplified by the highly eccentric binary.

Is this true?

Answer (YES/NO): YES